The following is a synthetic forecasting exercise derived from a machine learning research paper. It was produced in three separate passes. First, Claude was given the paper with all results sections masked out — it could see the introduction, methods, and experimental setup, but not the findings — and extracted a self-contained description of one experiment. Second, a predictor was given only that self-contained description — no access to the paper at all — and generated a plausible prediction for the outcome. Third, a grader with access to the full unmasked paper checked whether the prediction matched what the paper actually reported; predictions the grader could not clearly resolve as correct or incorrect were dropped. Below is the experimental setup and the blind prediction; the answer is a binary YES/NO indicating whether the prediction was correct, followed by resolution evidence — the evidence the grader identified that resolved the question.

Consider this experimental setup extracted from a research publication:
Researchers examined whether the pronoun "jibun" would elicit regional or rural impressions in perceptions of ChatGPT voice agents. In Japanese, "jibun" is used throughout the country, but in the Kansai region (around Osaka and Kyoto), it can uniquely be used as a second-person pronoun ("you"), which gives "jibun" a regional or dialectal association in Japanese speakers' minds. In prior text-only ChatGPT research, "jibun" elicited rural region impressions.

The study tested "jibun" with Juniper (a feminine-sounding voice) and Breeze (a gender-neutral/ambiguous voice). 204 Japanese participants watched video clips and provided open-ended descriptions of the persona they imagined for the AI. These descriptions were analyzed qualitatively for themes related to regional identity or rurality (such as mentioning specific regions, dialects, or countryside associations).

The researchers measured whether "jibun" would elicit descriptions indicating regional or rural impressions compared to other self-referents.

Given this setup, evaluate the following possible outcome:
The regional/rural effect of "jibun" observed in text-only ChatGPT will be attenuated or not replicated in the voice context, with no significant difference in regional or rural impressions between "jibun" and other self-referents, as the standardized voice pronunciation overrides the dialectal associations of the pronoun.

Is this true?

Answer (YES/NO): NO